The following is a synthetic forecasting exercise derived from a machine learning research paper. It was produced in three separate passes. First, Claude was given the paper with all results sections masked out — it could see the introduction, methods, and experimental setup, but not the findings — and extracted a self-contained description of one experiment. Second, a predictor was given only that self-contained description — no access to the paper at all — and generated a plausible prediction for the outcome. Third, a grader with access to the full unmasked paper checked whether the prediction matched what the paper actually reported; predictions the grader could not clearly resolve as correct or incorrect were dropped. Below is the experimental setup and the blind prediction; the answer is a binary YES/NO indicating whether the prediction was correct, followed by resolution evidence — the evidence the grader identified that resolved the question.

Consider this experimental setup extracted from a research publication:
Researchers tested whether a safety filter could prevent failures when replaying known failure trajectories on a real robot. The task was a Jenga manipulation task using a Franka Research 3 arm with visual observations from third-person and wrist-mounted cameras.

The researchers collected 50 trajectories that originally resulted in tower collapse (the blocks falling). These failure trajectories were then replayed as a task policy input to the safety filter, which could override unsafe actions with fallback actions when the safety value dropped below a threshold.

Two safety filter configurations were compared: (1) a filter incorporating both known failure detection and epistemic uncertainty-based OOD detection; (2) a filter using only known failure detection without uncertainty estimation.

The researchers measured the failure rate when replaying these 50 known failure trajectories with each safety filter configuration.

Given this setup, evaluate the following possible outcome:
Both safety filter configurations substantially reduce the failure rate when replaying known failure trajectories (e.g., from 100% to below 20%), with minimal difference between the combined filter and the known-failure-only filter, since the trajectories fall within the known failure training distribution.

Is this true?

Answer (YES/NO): NO